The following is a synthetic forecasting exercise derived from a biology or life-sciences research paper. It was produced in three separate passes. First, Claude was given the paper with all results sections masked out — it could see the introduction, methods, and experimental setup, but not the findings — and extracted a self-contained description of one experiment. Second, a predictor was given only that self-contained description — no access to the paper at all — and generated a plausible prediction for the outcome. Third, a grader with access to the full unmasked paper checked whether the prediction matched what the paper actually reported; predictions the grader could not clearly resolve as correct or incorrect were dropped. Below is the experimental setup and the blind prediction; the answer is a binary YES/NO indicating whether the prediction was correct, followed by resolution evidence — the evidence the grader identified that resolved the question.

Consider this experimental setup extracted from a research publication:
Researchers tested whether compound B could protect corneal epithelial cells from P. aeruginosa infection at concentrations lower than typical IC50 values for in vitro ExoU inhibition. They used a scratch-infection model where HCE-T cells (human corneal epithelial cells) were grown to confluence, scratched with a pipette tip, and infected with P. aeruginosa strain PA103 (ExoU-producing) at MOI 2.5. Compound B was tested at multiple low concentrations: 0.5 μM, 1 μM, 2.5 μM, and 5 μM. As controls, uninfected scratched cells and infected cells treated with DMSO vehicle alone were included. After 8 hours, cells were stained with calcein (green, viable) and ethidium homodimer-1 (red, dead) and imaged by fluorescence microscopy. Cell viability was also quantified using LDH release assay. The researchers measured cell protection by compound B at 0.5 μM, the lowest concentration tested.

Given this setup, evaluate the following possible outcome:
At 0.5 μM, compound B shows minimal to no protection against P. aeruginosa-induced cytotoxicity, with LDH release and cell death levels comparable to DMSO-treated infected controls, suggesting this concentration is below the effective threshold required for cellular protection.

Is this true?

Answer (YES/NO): NO